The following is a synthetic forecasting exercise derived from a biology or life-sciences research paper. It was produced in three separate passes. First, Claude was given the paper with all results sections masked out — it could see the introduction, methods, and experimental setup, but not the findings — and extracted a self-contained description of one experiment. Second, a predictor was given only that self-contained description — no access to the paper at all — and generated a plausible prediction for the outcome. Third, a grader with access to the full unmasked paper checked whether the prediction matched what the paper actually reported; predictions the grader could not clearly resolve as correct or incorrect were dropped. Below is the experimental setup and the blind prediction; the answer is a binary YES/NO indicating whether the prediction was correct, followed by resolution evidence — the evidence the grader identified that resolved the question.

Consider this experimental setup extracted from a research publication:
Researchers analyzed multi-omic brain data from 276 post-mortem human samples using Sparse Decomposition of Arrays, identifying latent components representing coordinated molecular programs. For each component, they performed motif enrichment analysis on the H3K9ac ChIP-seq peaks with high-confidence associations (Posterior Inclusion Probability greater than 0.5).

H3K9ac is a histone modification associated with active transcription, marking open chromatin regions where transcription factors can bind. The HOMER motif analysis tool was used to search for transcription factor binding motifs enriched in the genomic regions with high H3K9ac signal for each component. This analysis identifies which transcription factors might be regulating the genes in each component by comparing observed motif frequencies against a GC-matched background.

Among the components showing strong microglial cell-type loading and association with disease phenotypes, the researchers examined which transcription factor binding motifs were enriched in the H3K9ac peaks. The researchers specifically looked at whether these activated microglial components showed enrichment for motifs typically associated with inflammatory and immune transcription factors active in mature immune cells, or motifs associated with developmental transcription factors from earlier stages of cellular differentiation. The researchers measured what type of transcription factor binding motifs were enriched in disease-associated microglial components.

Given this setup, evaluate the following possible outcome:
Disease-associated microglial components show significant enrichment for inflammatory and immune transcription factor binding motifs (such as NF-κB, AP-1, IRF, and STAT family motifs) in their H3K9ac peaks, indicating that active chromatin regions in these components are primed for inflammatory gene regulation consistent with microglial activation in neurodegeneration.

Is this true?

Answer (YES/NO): NO